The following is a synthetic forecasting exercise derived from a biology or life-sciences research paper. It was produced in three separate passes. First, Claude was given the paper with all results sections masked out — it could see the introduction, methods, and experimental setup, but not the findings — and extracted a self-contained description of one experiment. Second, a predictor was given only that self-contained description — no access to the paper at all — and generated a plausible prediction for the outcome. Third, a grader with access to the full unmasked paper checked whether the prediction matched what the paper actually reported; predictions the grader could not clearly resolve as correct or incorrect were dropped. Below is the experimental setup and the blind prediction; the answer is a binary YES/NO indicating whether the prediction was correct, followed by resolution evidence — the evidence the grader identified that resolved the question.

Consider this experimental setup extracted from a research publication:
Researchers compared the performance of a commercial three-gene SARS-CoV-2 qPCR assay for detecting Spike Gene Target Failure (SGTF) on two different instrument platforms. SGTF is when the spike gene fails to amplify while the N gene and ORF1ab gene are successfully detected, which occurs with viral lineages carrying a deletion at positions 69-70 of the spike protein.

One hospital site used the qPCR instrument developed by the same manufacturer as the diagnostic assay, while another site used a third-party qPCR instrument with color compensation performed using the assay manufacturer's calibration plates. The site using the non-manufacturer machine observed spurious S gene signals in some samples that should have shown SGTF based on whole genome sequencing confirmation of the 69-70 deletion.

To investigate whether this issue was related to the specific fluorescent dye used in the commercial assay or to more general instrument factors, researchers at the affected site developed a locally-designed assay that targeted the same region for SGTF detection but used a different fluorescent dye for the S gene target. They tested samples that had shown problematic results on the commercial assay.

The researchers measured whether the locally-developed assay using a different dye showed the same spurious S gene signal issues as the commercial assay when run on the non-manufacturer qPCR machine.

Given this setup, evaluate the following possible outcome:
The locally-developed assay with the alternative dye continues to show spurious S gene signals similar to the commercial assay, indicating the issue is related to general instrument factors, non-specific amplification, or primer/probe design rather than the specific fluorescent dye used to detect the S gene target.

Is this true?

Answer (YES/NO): NO